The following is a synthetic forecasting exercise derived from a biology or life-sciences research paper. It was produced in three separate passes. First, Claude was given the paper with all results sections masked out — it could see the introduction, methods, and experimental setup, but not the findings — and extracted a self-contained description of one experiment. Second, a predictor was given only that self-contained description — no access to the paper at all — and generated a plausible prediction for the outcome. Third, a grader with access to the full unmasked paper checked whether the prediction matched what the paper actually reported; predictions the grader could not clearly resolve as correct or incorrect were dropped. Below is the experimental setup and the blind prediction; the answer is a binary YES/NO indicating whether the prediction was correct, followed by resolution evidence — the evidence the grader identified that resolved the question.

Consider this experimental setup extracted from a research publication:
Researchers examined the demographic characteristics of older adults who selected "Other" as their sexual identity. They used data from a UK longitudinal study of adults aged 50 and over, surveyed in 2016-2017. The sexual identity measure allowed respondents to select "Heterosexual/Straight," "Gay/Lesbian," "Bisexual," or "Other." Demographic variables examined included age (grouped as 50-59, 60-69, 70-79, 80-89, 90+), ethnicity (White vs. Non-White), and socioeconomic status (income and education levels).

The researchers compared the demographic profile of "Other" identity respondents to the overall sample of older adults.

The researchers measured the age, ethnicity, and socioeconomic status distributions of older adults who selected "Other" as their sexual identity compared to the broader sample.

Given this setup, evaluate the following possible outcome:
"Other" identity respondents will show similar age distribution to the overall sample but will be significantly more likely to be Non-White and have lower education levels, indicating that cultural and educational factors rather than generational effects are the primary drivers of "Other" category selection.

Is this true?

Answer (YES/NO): NO